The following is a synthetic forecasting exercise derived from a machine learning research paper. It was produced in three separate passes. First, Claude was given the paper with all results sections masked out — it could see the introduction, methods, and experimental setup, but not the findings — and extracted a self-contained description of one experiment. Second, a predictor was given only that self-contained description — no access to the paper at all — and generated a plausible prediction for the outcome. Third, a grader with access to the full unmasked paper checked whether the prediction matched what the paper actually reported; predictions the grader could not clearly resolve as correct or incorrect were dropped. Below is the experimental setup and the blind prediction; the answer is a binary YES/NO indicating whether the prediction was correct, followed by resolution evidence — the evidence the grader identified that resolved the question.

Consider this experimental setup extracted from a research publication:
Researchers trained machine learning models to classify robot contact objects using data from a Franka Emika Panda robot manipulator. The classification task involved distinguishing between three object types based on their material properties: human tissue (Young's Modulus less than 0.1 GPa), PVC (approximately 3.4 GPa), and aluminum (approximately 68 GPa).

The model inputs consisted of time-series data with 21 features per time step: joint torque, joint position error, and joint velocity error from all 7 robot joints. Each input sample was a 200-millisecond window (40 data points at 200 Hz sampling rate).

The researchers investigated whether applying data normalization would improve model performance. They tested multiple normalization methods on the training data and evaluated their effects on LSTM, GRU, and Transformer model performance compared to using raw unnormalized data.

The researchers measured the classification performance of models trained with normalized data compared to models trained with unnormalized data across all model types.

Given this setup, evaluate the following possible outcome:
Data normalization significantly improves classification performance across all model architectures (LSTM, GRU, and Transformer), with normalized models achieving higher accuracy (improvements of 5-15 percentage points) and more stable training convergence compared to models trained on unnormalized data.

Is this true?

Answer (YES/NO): NO